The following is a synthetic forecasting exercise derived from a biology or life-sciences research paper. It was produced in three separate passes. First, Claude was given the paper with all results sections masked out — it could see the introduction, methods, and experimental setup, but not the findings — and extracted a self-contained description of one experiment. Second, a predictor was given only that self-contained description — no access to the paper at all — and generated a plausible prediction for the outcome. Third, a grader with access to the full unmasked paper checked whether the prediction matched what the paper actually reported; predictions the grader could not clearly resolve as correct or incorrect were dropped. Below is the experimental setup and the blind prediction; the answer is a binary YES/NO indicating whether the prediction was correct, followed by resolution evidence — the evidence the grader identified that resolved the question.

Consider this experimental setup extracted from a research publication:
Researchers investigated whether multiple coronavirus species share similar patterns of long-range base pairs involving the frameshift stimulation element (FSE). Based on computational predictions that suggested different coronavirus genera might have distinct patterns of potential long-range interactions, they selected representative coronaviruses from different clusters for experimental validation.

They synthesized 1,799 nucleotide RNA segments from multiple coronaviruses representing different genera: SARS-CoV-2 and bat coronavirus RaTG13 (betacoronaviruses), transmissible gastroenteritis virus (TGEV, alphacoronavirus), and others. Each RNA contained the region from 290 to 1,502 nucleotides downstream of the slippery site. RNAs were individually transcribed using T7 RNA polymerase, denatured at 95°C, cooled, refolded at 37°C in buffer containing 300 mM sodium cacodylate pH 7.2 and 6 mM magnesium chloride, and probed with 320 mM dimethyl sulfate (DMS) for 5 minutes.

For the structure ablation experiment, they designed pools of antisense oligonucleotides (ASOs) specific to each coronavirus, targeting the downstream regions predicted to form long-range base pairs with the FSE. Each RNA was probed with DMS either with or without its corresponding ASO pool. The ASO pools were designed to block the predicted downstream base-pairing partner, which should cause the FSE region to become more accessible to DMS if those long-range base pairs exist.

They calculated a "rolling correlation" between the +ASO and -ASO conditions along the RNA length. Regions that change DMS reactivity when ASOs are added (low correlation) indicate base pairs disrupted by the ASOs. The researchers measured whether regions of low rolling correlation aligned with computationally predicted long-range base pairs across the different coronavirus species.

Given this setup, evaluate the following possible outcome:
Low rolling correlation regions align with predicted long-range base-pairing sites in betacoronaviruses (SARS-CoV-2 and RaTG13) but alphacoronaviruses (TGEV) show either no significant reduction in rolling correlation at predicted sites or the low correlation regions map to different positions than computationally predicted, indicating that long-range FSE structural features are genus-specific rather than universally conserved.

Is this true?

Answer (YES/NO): NO